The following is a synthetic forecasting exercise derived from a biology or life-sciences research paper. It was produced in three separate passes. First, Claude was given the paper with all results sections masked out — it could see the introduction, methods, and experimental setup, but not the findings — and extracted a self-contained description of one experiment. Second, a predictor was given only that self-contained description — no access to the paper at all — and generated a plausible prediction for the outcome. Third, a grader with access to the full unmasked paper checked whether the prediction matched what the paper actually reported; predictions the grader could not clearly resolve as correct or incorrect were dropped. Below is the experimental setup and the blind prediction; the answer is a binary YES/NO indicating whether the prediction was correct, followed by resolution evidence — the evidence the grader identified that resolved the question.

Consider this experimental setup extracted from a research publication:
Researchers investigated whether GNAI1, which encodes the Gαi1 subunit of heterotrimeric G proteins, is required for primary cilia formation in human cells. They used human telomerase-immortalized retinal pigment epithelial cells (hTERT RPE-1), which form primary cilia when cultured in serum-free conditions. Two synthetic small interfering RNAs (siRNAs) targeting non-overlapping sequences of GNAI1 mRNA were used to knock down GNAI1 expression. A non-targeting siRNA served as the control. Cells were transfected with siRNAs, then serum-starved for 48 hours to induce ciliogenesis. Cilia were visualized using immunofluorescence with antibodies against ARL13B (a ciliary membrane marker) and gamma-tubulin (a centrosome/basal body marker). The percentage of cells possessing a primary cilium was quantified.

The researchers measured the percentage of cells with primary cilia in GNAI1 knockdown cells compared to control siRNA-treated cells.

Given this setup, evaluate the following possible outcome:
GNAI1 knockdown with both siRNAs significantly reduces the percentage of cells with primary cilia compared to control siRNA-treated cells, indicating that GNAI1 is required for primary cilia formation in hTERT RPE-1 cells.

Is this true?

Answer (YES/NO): YES